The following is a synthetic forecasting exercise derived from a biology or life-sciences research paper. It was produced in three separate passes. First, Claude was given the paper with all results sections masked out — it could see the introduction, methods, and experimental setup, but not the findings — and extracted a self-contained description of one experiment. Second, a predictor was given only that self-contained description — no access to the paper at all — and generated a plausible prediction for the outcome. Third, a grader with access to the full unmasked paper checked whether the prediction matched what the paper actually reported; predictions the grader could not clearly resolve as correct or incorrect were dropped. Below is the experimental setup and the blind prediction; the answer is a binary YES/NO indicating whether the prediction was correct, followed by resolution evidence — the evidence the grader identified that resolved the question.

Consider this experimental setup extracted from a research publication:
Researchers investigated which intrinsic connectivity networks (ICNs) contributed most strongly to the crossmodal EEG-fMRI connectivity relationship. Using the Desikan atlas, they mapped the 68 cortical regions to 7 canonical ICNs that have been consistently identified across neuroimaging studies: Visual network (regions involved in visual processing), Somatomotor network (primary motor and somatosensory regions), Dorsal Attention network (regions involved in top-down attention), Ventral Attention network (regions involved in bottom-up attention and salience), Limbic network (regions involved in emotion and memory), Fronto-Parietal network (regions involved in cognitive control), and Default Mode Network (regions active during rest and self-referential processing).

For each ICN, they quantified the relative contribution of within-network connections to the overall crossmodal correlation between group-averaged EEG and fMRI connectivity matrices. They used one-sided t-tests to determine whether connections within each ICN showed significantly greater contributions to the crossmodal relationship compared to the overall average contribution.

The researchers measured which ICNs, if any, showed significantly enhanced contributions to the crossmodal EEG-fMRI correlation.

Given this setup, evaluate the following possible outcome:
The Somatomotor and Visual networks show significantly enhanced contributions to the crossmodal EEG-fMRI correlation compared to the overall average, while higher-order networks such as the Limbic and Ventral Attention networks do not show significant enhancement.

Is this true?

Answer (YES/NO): NO